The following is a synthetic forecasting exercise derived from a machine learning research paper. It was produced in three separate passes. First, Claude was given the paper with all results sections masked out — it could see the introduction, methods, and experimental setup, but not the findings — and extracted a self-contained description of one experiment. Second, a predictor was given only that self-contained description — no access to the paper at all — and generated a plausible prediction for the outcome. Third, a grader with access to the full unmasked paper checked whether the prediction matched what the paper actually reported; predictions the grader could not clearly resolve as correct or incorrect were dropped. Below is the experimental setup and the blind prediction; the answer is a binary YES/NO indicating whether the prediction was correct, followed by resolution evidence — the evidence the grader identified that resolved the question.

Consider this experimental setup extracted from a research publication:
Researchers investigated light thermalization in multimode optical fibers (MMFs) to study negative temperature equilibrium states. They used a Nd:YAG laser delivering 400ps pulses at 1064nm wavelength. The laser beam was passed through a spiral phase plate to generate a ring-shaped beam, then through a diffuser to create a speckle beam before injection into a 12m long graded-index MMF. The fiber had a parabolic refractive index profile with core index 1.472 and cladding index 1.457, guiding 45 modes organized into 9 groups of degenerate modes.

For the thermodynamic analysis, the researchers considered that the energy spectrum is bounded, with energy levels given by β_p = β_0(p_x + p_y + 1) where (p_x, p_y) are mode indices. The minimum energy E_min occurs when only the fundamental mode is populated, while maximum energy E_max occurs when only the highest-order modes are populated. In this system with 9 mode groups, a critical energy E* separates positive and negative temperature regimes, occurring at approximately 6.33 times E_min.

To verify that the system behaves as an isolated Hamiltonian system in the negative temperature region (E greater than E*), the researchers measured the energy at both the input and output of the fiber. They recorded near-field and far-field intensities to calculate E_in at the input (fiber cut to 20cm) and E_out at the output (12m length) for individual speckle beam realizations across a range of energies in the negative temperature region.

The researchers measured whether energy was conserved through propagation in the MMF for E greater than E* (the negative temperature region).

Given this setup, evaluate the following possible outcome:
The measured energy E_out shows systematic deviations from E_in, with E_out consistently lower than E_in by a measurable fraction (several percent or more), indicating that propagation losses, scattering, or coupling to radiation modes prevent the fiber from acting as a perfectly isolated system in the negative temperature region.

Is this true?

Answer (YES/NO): NO